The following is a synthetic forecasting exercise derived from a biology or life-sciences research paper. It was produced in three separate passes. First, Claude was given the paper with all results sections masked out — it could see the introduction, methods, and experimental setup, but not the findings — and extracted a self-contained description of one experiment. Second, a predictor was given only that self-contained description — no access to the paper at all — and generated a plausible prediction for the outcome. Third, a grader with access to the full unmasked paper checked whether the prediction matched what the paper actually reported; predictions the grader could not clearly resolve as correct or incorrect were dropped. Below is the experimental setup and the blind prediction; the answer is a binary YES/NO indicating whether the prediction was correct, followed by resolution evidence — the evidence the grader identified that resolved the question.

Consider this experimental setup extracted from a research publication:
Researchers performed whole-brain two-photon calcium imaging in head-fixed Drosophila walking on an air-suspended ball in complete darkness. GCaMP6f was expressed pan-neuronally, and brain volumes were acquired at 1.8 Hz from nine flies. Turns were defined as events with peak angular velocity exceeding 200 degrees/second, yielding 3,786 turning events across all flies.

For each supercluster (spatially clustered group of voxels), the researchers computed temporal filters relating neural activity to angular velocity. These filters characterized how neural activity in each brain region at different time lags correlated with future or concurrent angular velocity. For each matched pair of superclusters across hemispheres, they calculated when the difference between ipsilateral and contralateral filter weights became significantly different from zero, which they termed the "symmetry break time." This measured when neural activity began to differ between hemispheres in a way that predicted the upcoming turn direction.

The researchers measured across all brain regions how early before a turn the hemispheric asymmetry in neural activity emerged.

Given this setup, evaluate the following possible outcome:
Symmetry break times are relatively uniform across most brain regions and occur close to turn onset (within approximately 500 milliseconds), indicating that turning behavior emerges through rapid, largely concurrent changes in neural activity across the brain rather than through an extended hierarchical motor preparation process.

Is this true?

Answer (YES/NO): NO